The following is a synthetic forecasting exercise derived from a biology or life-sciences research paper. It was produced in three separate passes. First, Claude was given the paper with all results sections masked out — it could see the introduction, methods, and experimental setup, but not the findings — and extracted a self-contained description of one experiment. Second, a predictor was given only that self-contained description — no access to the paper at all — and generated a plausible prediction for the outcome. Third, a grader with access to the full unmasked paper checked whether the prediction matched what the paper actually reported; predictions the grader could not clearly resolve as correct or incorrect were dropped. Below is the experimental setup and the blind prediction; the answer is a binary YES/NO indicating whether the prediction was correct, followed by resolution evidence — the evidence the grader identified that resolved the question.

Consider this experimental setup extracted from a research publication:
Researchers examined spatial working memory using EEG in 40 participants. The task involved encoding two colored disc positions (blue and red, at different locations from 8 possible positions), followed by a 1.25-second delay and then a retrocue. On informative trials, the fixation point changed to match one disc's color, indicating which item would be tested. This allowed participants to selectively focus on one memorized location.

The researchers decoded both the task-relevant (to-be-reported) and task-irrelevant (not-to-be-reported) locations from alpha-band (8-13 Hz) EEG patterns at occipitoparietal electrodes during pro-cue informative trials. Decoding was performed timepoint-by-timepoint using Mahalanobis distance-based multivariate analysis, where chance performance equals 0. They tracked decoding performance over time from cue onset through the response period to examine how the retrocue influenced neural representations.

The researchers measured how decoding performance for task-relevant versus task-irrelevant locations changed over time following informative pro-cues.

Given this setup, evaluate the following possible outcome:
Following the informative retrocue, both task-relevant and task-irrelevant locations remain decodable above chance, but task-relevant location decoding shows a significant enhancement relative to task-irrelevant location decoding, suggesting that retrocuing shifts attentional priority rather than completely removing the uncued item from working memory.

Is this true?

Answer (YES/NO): NO